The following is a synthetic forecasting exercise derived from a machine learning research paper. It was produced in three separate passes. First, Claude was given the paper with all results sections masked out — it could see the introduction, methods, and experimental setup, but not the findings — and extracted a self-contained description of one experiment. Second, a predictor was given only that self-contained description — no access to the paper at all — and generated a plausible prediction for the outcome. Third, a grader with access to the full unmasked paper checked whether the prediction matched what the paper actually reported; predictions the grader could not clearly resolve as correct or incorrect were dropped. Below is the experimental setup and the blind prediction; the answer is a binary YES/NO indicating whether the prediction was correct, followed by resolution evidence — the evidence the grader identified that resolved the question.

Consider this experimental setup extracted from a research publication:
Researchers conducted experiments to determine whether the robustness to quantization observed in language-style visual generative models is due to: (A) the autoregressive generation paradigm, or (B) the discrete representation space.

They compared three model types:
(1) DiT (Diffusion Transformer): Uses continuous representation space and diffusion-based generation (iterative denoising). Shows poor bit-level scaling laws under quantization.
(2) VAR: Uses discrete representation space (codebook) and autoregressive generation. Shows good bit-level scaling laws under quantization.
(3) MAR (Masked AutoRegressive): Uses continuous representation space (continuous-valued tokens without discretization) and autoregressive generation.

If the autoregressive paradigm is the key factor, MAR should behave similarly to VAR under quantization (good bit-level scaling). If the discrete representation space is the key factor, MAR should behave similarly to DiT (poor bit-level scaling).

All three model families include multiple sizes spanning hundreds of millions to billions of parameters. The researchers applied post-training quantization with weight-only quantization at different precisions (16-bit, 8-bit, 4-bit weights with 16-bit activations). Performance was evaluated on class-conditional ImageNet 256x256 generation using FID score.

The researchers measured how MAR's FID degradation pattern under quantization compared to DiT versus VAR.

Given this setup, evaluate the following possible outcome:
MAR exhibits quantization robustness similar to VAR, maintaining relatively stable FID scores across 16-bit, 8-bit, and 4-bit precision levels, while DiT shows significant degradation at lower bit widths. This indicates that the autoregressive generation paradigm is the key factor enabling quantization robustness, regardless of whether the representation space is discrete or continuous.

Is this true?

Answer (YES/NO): NO